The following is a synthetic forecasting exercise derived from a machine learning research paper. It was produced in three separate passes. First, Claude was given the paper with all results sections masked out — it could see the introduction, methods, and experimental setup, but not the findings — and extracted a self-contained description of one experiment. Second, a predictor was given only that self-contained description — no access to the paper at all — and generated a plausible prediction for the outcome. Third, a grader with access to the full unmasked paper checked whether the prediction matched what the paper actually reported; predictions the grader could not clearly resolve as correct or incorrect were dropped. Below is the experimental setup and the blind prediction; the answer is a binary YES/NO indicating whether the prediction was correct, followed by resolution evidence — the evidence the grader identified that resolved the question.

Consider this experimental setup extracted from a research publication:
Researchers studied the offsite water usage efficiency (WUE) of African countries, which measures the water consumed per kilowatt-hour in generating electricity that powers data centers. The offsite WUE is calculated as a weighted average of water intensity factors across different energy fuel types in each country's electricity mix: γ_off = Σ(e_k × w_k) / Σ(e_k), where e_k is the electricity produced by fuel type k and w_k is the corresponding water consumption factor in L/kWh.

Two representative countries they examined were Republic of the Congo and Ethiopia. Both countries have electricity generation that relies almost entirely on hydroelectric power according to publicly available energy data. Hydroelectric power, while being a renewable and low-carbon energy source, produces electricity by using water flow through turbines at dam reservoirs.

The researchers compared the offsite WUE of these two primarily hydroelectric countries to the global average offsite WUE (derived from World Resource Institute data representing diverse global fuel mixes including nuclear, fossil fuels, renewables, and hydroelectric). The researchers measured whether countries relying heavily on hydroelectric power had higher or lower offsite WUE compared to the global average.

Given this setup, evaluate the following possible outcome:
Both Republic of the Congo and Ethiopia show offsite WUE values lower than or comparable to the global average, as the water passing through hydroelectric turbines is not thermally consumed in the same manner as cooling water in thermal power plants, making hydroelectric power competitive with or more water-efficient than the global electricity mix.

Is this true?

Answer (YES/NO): NO